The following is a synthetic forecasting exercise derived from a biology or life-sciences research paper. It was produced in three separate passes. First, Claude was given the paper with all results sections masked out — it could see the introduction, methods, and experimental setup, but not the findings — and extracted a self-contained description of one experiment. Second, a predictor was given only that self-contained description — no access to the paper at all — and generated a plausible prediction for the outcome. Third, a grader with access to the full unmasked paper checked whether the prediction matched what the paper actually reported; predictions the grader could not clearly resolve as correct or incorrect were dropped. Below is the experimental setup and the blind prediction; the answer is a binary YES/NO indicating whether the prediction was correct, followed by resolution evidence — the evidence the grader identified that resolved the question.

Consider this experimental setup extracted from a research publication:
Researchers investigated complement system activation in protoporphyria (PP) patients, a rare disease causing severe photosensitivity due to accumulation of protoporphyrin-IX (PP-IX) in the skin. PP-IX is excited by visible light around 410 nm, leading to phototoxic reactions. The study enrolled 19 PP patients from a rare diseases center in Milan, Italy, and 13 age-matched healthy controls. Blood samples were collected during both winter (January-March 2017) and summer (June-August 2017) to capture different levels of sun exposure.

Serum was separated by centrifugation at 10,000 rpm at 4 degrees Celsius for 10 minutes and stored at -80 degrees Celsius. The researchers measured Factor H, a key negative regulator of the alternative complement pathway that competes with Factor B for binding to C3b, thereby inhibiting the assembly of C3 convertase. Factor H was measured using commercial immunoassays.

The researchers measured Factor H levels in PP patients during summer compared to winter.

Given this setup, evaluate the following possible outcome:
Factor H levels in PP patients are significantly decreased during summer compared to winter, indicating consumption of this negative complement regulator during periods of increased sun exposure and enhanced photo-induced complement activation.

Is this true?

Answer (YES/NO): YES